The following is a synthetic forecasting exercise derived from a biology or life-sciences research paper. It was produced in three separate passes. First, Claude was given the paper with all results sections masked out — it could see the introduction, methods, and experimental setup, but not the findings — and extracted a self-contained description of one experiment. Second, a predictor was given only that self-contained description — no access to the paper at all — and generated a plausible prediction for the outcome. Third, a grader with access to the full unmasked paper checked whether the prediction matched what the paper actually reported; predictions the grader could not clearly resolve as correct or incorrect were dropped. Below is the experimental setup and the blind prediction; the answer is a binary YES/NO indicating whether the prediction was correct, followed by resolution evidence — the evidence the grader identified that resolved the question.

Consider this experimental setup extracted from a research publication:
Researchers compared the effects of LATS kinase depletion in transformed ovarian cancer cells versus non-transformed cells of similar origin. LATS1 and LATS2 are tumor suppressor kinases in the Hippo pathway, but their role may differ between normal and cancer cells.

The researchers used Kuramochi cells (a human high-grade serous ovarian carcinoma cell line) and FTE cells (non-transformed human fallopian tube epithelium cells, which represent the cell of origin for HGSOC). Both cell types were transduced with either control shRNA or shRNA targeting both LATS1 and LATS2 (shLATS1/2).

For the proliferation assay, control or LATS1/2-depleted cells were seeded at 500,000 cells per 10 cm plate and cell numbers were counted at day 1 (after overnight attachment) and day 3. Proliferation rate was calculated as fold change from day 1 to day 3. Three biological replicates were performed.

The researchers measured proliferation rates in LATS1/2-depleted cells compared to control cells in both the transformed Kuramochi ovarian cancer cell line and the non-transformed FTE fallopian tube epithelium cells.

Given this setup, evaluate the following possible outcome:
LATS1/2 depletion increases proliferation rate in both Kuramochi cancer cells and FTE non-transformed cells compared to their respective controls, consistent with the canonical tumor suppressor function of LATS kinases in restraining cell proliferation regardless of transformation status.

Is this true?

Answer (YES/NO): YES